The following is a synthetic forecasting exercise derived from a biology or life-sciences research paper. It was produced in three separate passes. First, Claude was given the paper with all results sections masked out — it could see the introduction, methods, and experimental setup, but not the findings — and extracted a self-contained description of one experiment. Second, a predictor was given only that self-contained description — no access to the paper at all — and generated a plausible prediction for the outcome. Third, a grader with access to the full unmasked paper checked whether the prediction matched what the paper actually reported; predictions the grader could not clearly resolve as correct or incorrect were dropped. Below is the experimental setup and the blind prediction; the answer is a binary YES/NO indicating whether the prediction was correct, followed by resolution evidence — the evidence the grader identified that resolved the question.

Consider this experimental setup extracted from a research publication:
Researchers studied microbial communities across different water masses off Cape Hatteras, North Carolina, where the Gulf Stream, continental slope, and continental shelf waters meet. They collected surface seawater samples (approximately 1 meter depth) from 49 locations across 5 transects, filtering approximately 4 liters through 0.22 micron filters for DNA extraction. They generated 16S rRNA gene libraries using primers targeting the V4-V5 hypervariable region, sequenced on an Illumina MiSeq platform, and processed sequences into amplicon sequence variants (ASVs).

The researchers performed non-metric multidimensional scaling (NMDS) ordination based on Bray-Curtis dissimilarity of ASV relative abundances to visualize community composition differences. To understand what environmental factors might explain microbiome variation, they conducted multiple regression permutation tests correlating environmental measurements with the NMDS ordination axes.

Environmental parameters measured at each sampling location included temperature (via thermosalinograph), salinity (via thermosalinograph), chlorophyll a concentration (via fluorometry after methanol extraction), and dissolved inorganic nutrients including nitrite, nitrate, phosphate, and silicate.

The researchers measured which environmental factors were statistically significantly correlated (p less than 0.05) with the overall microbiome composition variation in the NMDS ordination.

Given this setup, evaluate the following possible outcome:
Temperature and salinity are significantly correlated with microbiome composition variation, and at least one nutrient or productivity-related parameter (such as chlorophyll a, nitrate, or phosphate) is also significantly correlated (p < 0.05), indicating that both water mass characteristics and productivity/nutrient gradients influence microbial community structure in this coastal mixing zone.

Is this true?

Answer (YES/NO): YES